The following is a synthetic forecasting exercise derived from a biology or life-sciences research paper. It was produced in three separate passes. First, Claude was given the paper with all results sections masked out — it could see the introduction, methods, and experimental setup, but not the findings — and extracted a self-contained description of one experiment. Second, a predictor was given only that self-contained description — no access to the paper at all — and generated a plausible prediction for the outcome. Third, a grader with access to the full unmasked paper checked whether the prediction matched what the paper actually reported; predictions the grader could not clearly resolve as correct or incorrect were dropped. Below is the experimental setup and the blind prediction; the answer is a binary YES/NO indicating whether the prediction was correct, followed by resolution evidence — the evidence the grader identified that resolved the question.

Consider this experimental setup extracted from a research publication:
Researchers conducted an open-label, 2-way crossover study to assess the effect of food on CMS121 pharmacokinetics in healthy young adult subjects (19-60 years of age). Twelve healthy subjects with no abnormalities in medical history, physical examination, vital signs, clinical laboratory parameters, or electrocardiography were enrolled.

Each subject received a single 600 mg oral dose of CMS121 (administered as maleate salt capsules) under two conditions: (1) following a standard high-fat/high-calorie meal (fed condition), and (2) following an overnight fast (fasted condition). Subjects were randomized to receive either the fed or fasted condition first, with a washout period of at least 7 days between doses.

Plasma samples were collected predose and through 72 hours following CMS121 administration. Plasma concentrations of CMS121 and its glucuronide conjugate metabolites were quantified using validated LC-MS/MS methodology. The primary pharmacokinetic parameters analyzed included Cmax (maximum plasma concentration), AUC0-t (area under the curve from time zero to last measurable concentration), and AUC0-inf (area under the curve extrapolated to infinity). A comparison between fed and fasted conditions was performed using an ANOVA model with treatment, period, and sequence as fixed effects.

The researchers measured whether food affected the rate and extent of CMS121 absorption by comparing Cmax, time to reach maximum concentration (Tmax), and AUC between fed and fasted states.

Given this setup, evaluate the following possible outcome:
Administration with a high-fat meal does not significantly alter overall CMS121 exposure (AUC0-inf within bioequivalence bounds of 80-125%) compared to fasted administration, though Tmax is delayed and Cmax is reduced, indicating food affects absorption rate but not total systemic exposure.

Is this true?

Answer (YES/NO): NO